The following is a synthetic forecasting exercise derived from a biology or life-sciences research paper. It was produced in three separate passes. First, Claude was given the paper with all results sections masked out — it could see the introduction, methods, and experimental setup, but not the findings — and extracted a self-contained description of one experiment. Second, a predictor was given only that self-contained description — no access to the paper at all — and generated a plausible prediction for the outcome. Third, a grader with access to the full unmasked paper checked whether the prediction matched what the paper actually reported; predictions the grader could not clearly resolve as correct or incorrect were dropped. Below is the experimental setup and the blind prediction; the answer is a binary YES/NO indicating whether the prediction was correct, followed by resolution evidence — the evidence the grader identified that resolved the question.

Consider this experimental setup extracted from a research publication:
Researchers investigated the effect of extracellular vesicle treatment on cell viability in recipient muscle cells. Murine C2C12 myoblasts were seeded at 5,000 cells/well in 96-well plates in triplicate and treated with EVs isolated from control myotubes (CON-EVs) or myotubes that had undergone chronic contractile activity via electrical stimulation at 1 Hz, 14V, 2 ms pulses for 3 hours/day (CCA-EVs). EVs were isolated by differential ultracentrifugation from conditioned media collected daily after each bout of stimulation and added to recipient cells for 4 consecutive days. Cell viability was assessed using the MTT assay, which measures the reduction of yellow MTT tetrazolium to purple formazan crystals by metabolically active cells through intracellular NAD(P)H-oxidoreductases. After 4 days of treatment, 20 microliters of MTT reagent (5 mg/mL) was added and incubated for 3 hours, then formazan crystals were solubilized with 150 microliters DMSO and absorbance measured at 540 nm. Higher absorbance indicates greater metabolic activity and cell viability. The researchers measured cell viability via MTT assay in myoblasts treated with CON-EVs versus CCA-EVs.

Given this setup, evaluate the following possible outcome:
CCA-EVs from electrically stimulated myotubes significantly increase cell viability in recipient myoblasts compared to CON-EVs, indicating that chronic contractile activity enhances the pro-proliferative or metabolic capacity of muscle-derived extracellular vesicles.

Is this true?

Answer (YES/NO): NO